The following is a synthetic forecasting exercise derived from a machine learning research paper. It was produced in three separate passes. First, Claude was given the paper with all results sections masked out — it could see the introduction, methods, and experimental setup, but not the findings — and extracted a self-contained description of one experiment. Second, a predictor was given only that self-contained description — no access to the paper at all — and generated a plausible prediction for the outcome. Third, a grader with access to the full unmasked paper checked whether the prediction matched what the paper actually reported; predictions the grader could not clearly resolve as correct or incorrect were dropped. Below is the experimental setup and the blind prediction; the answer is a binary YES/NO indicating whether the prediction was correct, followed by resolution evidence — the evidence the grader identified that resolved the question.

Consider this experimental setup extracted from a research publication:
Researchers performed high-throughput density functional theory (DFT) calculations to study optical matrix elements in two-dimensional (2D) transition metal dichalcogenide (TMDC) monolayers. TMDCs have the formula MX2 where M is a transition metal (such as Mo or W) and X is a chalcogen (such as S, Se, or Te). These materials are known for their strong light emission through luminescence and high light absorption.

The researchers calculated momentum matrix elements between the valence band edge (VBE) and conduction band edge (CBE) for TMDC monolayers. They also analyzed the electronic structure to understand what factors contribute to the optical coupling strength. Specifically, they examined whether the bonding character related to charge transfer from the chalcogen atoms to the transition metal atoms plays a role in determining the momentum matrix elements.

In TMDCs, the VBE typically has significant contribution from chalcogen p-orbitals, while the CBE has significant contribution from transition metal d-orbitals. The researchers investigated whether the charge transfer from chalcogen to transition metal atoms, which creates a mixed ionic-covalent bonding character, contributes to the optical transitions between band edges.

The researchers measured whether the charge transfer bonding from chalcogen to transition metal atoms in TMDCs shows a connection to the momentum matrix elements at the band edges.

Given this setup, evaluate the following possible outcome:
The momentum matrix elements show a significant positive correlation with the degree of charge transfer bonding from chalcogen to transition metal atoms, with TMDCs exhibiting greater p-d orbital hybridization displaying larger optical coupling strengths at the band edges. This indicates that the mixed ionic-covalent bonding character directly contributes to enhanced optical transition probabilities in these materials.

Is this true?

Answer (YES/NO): YES